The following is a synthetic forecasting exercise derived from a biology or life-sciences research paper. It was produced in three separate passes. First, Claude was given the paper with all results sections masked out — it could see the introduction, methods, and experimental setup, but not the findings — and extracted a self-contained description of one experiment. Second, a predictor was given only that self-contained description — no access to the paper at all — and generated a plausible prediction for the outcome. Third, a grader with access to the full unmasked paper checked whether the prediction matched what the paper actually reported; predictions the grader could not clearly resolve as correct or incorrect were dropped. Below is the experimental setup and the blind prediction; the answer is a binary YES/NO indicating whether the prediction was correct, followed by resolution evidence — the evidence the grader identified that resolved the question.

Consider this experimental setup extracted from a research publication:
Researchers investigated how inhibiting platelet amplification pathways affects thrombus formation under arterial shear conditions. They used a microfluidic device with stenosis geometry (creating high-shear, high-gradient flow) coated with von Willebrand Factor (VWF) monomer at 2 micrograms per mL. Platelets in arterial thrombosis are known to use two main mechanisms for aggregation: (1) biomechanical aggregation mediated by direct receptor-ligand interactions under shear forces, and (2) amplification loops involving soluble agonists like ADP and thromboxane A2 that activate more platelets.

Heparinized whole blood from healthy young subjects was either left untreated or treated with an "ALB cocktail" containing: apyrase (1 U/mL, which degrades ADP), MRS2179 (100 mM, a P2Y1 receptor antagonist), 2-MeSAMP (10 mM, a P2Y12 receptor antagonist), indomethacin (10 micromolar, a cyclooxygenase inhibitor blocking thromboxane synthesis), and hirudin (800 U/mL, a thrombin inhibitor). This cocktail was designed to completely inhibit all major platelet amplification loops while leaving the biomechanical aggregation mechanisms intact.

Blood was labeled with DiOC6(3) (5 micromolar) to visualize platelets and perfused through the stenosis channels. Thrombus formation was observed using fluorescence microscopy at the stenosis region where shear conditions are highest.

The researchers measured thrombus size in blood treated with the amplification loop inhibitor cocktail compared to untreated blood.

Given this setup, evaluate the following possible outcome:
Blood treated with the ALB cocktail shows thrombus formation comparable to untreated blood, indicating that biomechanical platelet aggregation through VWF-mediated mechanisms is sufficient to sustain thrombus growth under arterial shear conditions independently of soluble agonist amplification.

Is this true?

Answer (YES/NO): NO